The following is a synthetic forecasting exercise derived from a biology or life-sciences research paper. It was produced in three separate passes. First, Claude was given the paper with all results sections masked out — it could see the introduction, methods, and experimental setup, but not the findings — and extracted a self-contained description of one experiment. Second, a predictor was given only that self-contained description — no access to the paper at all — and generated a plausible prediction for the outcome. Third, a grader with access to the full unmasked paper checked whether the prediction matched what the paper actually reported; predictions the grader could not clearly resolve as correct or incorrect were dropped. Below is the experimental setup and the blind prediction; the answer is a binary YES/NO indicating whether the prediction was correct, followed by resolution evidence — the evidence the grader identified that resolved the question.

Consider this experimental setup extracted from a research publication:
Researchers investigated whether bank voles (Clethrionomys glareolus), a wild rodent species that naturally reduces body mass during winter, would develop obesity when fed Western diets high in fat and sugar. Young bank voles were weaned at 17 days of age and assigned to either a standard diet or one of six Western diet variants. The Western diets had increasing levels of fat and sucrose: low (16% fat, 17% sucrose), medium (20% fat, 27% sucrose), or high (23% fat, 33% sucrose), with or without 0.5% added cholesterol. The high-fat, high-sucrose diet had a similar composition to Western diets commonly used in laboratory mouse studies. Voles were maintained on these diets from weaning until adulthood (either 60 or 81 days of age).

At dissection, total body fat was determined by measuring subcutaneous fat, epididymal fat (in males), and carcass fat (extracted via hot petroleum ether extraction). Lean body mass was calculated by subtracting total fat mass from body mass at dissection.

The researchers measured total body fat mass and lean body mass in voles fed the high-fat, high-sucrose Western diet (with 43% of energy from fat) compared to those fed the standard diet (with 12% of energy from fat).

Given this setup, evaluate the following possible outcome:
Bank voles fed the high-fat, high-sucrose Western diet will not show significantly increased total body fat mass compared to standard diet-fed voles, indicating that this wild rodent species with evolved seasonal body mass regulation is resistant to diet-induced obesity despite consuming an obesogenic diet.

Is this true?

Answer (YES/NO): YES